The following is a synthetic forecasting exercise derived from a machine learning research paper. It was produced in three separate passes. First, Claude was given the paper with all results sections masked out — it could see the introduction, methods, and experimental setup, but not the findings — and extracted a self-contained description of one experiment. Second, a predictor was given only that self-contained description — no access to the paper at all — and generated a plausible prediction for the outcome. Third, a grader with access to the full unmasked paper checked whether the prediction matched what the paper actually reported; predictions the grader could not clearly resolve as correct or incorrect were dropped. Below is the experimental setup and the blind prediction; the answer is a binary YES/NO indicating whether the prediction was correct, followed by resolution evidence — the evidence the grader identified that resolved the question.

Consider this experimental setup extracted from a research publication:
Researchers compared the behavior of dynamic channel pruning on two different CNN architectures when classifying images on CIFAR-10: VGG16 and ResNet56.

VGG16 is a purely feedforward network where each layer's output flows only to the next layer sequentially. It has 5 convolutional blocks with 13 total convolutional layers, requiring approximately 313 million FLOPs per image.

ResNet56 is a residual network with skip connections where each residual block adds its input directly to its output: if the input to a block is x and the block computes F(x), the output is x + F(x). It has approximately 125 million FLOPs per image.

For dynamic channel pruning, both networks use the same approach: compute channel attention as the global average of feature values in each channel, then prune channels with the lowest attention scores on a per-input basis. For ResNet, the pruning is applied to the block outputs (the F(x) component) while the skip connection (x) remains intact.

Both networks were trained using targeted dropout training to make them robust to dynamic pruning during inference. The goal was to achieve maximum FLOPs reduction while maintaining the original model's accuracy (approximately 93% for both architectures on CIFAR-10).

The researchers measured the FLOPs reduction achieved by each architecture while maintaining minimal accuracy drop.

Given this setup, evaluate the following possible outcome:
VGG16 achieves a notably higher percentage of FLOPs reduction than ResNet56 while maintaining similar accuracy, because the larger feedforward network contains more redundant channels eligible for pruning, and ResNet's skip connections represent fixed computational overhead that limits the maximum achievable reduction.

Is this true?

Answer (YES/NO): YES